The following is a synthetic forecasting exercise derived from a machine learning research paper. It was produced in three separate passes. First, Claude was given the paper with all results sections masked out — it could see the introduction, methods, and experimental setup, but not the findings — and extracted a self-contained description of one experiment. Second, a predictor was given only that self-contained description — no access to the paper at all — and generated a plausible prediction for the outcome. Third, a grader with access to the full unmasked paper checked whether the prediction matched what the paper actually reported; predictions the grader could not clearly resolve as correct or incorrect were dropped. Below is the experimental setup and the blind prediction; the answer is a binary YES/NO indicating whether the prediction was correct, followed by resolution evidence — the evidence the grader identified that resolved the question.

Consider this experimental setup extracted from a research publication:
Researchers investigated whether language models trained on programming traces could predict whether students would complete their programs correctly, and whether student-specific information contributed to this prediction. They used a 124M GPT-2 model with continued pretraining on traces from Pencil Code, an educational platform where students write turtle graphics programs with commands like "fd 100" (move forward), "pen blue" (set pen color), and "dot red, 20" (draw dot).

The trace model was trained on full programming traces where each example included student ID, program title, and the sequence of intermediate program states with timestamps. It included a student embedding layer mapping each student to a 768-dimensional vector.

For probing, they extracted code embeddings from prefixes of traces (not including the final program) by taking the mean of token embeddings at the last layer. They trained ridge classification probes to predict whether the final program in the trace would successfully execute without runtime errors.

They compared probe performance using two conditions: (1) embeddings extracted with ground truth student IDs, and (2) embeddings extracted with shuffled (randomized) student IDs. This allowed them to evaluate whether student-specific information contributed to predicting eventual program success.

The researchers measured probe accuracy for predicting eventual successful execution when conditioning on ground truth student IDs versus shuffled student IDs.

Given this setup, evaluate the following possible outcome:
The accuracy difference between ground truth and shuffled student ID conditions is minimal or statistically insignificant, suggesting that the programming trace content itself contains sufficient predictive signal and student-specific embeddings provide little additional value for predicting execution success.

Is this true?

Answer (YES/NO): YES